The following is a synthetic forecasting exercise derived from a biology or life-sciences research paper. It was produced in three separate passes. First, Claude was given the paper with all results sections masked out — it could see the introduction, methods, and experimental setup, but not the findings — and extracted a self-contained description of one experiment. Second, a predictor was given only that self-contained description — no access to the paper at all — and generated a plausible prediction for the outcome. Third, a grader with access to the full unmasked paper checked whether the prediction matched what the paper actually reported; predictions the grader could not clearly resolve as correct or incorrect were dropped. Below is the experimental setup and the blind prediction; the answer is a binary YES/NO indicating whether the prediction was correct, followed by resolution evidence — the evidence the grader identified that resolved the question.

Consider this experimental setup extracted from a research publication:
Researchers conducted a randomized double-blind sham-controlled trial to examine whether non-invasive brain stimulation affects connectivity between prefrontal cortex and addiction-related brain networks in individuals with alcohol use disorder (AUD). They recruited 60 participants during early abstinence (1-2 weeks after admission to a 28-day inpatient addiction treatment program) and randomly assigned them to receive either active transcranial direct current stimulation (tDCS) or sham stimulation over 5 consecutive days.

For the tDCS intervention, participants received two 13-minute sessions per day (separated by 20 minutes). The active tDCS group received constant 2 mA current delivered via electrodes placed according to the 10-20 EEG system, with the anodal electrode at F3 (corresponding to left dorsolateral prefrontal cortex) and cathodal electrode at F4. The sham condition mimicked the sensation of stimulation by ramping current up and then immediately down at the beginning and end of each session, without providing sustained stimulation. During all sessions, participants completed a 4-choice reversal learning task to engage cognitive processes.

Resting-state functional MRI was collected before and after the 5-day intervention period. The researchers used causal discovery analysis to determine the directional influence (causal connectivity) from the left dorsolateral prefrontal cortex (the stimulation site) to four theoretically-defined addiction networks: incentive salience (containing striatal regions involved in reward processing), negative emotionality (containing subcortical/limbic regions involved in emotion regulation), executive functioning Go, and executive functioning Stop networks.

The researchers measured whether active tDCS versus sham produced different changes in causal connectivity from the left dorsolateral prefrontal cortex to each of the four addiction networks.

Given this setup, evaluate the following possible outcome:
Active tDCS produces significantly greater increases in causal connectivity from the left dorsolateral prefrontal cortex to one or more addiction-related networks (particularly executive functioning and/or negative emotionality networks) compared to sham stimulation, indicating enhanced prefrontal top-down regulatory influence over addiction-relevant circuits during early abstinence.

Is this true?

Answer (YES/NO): NO